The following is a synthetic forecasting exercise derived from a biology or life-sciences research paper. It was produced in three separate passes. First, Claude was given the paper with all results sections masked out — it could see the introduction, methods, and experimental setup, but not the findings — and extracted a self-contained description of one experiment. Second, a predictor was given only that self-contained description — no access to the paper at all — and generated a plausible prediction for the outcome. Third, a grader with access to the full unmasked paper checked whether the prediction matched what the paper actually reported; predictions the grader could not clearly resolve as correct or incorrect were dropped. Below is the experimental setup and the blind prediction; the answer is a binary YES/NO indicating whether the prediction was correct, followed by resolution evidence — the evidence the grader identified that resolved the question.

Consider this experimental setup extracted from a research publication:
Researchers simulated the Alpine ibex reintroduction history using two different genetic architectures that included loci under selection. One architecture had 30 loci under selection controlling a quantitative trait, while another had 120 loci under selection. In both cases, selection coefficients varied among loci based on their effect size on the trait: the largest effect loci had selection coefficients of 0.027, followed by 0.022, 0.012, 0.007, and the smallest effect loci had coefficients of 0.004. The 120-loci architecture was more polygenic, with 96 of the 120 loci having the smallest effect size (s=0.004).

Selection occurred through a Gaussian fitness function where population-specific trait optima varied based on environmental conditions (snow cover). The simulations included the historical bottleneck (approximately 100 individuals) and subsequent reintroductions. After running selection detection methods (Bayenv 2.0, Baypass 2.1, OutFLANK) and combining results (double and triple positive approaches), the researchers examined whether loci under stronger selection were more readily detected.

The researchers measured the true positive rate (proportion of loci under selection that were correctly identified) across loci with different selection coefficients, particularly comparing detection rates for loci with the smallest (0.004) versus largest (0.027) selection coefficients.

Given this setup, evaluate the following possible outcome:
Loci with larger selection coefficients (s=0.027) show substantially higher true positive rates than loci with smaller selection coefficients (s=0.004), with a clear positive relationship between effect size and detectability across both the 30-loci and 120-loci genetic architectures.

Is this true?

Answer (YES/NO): NO